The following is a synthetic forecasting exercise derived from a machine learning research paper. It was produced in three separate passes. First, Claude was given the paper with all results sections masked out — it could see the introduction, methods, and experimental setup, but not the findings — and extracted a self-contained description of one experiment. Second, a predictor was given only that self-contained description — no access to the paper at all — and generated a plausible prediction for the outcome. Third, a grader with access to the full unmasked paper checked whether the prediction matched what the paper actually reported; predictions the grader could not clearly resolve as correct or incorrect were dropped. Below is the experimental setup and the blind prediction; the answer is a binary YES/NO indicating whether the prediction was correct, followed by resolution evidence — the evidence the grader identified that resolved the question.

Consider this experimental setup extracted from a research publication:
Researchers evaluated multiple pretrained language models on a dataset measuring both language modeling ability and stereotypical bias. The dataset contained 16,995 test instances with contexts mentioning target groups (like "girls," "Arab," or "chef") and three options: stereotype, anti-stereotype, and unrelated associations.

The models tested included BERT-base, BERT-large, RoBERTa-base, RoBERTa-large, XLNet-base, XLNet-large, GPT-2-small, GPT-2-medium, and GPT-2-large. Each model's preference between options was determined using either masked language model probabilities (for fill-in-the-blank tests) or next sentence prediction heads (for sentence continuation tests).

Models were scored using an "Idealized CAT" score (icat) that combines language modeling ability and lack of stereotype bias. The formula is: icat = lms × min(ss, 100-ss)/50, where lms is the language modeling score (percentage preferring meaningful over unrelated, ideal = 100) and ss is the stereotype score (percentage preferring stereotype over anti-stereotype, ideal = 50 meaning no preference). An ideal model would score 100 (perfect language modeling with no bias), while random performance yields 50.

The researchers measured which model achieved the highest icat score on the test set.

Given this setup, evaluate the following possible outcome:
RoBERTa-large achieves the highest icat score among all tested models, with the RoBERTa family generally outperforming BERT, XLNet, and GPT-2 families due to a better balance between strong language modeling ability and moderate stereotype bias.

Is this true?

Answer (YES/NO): NO